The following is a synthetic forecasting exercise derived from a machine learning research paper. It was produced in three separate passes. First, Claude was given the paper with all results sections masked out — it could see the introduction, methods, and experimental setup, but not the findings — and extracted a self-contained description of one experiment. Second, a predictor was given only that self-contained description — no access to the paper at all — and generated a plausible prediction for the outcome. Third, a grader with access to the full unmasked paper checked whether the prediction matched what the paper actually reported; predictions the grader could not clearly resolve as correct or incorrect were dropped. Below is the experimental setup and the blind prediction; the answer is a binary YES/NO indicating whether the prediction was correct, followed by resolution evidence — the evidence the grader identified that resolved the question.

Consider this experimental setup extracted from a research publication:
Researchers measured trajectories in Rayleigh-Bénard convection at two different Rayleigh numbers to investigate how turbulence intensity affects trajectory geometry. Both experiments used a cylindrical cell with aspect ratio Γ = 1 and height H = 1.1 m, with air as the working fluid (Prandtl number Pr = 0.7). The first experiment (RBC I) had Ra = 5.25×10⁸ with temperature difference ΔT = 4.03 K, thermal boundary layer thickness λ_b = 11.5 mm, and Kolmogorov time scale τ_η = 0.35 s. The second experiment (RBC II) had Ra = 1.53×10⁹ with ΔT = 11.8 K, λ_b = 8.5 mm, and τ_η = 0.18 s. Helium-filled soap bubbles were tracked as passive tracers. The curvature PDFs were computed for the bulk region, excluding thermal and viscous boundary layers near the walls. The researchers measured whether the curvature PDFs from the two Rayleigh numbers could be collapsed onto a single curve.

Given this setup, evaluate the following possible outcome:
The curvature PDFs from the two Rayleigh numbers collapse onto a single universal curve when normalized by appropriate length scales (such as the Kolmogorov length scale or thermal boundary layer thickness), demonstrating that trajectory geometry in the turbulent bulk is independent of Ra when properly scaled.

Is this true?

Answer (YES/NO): YES